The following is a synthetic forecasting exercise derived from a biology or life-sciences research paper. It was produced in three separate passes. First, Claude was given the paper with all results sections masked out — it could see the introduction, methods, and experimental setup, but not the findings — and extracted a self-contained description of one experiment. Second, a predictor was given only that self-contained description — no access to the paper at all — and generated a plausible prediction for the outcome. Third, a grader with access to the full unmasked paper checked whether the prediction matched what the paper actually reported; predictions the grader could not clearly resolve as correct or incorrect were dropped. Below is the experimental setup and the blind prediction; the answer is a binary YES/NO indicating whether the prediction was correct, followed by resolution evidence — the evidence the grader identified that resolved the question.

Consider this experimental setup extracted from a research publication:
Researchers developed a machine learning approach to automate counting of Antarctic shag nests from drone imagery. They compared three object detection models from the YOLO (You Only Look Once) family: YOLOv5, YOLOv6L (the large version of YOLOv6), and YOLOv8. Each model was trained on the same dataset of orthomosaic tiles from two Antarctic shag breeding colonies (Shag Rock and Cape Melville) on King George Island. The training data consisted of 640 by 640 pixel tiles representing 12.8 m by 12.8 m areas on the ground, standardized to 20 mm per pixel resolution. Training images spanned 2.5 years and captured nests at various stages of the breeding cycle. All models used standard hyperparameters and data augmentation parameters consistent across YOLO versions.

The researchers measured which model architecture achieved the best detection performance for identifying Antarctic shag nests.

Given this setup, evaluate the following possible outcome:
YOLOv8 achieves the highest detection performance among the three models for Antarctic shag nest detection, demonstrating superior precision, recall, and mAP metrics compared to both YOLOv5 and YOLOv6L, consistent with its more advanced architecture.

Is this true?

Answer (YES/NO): NO